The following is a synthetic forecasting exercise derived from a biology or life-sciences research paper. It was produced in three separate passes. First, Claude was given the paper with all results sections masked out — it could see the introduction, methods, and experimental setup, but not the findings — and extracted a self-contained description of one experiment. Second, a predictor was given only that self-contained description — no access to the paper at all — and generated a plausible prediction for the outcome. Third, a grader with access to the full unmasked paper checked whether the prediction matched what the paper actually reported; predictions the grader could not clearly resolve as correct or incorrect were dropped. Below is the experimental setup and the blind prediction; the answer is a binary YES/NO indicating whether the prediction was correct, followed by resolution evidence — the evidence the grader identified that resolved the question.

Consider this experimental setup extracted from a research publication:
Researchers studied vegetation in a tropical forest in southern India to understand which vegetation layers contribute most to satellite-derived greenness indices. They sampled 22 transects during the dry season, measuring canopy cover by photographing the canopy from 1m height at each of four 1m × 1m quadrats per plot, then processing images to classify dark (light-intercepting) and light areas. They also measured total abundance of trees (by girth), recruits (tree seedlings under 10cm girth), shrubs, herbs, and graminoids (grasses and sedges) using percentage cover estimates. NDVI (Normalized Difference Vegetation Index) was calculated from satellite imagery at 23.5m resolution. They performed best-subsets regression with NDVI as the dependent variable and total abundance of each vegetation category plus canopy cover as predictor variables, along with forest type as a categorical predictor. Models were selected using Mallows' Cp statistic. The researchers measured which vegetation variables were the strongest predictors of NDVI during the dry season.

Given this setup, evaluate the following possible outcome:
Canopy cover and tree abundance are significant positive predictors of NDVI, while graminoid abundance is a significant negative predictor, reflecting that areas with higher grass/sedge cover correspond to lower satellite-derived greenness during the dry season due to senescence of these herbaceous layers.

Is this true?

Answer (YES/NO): NO